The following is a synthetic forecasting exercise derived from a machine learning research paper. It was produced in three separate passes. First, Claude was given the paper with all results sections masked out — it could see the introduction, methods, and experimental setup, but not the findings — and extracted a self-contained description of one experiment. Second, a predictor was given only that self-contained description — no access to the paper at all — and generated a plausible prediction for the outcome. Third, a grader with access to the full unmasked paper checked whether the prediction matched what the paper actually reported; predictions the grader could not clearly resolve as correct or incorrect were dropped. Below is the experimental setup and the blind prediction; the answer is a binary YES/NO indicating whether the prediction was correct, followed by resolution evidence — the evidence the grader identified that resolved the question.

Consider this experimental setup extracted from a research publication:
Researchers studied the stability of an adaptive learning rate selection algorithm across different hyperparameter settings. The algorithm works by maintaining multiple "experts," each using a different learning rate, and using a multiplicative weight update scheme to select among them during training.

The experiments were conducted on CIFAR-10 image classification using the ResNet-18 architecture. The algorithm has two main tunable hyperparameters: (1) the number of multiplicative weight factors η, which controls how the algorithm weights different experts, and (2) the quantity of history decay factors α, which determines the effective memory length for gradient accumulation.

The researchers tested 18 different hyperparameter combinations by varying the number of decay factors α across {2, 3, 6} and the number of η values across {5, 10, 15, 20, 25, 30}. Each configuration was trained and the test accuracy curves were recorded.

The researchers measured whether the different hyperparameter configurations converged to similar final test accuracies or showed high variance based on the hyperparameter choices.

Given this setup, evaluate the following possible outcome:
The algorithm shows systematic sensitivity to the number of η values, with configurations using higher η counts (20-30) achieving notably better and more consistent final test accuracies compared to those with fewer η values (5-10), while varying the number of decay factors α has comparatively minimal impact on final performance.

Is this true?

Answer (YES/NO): NO